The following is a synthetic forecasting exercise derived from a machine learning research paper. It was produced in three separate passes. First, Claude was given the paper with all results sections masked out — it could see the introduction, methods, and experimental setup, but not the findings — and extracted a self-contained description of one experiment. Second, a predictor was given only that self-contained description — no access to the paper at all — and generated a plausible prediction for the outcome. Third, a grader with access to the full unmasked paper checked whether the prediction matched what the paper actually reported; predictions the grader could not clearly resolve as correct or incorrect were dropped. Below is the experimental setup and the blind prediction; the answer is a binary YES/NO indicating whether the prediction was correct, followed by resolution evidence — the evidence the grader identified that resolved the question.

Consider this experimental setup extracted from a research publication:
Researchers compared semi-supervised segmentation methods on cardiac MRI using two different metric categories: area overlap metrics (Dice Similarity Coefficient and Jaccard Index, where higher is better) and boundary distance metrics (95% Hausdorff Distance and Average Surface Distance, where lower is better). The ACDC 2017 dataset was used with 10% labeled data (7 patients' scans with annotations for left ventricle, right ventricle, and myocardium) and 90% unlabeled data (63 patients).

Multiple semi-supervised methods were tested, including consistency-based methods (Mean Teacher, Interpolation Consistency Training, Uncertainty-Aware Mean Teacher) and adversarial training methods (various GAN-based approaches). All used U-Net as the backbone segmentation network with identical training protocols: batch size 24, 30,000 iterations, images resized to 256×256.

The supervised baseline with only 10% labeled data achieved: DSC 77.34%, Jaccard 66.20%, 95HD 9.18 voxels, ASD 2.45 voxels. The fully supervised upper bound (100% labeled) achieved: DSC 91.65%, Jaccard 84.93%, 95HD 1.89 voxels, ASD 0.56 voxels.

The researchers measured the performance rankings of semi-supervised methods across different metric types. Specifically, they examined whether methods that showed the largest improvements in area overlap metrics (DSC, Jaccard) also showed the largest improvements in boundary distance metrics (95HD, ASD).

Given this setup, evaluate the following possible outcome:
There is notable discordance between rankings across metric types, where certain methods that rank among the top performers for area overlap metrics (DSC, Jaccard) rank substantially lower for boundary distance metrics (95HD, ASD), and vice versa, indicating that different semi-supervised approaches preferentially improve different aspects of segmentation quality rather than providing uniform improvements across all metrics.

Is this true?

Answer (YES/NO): YES